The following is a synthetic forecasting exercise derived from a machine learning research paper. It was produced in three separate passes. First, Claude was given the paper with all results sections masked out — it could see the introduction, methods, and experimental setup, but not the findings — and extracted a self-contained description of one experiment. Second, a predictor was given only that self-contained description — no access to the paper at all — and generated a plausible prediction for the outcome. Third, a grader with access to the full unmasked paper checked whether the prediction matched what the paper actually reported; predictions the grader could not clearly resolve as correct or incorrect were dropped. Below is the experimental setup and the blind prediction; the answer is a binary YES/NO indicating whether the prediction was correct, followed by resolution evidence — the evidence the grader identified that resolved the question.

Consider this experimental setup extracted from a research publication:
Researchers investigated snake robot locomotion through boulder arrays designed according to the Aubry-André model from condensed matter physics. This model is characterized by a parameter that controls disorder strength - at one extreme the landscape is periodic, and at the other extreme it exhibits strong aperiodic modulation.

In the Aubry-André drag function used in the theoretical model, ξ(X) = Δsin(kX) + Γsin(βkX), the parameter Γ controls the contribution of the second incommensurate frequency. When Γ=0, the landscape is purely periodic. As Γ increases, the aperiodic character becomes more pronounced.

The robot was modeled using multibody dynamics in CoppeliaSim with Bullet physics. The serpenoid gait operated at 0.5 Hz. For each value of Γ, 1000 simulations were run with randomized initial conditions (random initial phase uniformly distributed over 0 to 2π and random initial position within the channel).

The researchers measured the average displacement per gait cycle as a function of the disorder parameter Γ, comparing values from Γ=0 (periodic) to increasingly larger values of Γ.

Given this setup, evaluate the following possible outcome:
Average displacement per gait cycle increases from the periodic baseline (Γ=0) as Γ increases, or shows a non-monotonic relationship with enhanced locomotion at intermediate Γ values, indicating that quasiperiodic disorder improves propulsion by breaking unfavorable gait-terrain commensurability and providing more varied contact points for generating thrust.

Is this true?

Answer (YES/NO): NO